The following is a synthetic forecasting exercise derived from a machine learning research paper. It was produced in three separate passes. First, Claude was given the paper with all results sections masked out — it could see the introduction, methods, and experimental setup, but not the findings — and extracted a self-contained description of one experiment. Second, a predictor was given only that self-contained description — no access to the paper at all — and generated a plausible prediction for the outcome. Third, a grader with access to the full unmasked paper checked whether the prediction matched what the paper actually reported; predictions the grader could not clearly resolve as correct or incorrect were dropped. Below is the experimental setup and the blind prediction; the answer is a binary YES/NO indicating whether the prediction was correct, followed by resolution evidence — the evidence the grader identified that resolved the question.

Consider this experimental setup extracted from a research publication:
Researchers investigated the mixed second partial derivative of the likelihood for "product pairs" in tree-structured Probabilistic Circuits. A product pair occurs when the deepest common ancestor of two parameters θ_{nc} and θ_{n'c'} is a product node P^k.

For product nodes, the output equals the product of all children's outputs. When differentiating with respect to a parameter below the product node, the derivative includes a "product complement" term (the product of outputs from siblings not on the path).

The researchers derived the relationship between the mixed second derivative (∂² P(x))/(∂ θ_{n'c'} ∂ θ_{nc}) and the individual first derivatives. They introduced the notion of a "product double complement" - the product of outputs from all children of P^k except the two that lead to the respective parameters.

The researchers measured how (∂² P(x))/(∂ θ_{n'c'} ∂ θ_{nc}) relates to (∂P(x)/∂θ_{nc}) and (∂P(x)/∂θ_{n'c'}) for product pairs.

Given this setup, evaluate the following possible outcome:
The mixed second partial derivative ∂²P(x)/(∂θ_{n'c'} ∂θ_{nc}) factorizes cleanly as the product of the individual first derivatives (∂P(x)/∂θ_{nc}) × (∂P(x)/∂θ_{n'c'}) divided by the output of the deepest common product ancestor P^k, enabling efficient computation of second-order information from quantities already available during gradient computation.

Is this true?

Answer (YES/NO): NO